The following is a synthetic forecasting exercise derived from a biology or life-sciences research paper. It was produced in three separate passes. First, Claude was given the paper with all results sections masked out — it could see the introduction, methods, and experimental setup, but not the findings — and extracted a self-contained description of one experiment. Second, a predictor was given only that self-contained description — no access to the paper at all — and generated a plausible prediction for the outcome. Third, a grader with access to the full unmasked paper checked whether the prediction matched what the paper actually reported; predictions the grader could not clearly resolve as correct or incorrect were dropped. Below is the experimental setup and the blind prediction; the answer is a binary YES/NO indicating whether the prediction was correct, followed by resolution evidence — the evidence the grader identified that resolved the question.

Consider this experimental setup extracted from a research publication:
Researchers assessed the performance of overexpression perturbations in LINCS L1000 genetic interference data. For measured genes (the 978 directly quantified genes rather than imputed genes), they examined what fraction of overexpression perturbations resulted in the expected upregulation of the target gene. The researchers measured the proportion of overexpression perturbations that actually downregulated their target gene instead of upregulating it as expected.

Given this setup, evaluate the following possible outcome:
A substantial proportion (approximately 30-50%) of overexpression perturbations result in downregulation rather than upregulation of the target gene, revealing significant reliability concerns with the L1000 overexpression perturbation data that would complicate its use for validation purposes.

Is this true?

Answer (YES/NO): YES